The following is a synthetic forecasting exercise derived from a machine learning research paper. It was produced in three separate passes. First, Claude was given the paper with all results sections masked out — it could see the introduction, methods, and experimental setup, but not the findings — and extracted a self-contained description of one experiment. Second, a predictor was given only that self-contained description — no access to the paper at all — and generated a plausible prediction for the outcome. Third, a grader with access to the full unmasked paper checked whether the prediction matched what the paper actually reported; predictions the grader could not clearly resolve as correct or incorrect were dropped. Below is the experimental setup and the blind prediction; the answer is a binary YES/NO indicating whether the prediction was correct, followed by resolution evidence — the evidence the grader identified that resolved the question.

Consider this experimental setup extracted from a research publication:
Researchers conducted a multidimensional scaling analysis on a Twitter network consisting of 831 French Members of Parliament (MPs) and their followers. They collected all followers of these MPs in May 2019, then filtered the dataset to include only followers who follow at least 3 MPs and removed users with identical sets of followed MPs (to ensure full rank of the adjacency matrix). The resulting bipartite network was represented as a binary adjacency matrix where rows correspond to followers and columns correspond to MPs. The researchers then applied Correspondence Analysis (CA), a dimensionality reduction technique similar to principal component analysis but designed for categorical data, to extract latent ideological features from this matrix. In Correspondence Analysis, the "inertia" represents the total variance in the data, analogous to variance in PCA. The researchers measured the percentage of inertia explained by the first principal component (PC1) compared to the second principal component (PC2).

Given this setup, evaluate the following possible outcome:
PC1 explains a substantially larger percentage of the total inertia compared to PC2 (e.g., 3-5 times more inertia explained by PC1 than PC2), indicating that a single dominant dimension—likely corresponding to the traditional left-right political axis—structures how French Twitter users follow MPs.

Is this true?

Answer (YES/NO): NO